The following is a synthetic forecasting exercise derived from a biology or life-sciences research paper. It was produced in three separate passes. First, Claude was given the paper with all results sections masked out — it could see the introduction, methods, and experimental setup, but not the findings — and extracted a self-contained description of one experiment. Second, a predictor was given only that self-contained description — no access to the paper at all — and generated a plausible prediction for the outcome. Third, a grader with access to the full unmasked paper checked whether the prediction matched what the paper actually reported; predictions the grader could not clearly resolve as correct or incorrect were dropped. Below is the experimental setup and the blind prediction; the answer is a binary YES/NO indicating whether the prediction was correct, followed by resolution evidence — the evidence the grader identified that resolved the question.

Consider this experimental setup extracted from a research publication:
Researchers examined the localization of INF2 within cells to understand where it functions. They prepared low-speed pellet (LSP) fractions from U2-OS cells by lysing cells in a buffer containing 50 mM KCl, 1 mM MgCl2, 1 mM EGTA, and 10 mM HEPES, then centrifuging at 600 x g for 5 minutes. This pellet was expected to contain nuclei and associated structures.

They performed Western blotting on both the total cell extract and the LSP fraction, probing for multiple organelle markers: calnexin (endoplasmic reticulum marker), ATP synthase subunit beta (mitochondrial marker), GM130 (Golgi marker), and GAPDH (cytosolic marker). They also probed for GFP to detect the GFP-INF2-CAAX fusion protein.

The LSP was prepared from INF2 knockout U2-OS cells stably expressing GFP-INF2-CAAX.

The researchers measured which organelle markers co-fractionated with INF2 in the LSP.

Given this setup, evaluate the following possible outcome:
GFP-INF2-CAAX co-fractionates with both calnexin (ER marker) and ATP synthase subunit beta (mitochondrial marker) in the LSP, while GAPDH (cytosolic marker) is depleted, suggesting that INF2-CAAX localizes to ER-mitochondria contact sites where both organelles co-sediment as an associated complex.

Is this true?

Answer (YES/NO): NO